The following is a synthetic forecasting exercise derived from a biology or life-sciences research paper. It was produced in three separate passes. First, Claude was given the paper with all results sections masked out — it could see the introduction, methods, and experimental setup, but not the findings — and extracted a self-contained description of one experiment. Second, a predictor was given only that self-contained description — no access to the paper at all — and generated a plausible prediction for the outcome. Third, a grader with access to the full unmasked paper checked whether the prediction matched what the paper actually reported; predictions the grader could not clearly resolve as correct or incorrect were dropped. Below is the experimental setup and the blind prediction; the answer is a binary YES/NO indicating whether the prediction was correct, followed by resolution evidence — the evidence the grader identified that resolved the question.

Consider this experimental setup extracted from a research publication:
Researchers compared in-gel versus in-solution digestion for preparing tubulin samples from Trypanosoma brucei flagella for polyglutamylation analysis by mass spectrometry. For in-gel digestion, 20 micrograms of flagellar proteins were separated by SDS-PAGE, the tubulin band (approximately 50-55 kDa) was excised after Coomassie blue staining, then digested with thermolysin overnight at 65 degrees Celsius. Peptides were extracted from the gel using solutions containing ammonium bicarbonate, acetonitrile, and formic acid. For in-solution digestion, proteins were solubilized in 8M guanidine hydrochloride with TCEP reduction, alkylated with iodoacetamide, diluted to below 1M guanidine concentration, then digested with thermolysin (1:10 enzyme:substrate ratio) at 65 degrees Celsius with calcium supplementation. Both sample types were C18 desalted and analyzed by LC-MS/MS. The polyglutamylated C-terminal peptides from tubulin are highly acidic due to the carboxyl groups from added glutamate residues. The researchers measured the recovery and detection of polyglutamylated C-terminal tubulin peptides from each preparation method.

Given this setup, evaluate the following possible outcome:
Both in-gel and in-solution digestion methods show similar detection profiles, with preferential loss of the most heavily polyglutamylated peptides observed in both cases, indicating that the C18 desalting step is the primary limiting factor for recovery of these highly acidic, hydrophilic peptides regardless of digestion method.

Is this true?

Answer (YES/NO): NO